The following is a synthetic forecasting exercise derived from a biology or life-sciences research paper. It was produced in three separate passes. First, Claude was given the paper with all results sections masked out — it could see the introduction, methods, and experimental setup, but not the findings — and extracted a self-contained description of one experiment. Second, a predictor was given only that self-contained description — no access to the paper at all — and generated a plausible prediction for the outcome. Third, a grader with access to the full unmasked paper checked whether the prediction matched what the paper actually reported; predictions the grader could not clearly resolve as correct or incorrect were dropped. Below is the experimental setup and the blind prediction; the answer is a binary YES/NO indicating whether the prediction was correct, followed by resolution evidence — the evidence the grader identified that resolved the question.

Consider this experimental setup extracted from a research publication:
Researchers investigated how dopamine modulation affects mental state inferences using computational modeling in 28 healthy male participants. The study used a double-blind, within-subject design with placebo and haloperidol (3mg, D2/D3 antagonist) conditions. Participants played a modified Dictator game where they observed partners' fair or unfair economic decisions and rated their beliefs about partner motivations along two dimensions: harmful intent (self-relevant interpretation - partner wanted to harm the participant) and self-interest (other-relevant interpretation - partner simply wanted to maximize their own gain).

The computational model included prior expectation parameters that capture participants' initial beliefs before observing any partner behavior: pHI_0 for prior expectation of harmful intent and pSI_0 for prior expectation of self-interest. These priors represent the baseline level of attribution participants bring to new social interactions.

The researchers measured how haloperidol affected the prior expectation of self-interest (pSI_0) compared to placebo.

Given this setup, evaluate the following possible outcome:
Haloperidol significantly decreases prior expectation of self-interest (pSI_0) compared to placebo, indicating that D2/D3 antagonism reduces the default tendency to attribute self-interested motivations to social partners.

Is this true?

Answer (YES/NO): NO